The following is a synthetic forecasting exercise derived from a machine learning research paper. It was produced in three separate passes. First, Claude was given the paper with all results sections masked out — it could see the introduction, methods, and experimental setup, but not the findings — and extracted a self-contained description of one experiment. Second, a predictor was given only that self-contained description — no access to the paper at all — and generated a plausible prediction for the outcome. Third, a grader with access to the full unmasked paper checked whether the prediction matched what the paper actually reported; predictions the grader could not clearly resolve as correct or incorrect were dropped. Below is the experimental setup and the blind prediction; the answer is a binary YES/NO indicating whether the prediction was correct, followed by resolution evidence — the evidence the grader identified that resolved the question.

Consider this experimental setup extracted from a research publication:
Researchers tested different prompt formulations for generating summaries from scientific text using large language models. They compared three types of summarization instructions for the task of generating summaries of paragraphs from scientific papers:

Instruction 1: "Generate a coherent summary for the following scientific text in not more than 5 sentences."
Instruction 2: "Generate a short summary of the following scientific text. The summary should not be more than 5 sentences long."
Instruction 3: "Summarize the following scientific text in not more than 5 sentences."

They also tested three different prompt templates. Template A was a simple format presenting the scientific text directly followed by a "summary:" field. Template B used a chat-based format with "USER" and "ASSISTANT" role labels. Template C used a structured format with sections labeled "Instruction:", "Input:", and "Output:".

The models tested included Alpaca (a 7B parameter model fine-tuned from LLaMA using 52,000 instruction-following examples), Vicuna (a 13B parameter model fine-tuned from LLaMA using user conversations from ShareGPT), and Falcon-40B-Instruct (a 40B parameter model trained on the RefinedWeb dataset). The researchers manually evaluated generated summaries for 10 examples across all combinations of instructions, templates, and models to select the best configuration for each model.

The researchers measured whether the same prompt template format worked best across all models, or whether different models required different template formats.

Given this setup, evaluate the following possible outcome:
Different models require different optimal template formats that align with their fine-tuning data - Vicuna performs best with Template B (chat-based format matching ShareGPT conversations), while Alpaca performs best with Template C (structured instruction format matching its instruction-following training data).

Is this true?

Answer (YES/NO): NO